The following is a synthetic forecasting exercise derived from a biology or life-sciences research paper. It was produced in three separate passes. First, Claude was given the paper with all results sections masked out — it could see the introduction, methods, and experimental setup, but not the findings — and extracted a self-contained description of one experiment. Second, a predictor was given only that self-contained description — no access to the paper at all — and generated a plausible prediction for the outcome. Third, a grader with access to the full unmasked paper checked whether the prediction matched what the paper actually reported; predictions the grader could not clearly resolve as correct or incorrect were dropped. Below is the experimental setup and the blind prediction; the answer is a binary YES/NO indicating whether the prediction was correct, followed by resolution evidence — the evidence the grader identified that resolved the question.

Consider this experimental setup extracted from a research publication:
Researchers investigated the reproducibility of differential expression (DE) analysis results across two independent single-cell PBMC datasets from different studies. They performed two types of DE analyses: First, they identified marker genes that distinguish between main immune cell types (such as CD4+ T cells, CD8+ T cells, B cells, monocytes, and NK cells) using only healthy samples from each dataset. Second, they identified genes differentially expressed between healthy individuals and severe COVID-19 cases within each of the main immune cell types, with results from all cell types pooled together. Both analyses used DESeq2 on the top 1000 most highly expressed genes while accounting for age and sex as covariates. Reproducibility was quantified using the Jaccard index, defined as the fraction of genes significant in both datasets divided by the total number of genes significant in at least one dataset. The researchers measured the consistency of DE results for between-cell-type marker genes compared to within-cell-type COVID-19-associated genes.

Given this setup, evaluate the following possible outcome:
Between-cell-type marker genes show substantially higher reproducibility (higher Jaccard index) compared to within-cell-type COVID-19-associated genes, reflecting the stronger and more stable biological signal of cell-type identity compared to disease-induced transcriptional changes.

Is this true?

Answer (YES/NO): YES